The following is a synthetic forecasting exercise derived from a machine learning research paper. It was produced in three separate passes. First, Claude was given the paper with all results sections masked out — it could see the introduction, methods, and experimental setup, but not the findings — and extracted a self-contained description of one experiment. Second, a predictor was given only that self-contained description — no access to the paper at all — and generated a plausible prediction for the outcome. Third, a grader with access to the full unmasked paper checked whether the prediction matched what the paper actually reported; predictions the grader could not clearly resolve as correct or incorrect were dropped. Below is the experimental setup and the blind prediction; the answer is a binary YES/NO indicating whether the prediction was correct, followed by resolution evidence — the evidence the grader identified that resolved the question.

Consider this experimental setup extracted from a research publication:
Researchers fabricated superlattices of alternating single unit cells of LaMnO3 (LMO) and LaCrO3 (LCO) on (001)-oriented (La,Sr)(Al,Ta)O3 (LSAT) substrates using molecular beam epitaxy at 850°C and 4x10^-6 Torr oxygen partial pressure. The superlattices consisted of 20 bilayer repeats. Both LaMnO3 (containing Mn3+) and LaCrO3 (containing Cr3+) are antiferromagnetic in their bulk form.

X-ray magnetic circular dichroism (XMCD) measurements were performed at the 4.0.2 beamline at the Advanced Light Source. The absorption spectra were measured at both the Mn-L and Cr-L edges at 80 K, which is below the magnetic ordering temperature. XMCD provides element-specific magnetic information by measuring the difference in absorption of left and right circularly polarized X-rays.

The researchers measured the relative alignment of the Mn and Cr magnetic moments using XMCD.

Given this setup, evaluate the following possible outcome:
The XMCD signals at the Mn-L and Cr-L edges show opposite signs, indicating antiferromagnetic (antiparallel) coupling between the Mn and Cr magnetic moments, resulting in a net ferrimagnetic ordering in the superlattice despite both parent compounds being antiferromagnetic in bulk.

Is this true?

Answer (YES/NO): YES